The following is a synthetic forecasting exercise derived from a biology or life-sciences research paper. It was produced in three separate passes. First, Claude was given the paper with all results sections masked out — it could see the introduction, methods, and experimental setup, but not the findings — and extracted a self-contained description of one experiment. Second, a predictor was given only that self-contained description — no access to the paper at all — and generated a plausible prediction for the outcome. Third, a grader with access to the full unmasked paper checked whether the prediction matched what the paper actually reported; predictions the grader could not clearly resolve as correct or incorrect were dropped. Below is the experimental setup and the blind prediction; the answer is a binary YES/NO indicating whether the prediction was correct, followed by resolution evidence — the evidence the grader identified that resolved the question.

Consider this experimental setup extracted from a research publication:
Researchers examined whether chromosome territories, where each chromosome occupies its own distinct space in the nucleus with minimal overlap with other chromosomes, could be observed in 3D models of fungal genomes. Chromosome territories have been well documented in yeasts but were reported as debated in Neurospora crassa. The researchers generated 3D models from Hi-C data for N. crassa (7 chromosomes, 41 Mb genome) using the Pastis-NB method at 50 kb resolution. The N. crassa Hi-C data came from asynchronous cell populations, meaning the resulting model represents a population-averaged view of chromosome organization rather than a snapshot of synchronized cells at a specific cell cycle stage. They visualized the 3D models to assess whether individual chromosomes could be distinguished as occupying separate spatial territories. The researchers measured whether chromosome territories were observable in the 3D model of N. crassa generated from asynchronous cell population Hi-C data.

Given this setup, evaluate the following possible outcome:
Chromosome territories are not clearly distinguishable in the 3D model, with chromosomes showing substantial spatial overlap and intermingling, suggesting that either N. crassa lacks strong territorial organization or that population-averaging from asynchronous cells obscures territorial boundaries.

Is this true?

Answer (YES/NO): NO